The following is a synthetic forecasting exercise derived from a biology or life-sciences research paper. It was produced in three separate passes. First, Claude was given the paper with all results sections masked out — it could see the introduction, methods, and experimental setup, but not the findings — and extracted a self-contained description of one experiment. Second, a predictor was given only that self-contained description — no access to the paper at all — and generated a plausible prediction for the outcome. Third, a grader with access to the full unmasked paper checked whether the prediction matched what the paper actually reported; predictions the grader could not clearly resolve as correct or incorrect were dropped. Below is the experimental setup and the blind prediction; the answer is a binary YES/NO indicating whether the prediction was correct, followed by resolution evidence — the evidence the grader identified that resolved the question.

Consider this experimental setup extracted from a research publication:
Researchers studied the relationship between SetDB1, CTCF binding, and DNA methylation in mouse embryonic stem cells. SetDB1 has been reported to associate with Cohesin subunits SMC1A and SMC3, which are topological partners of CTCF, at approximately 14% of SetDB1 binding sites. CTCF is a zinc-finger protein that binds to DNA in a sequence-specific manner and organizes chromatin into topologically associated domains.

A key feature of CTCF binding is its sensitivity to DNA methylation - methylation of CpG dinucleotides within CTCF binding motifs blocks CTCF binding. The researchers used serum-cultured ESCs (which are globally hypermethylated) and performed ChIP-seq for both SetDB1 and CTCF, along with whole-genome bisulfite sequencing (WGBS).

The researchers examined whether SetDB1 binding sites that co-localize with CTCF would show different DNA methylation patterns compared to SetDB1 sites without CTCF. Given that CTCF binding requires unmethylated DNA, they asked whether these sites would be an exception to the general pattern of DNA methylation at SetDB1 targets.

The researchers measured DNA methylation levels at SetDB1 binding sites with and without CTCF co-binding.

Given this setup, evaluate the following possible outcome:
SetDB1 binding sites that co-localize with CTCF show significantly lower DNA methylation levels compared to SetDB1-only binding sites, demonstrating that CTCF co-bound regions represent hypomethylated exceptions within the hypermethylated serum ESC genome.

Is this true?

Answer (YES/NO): YES